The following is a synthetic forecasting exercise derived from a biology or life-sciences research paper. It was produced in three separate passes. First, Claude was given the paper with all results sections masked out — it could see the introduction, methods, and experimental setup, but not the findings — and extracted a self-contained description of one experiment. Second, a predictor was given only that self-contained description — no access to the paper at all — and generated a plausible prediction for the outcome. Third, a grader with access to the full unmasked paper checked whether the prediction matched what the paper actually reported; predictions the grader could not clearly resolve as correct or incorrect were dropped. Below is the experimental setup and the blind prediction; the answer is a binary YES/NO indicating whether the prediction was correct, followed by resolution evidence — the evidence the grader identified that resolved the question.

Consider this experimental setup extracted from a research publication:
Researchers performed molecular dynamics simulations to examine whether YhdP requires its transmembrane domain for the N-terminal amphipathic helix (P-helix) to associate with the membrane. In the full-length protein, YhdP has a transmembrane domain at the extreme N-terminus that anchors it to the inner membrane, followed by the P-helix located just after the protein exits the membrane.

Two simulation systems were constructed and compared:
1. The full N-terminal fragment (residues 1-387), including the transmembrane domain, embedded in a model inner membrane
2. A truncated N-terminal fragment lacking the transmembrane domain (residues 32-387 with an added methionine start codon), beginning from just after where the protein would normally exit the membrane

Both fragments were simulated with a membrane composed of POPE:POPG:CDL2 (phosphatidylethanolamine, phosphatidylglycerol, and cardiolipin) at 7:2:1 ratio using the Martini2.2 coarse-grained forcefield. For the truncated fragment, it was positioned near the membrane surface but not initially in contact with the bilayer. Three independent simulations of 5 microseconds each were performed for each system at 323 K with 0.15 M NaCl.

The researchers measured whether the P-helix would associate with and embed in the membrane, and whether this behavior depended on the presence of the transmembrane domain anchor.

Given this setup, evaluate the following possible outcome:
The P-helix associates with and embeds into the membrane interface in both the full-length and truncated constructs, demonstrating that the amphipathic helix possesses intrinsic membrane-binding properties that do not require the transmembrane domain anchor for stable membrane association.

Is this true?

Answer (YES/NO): YES